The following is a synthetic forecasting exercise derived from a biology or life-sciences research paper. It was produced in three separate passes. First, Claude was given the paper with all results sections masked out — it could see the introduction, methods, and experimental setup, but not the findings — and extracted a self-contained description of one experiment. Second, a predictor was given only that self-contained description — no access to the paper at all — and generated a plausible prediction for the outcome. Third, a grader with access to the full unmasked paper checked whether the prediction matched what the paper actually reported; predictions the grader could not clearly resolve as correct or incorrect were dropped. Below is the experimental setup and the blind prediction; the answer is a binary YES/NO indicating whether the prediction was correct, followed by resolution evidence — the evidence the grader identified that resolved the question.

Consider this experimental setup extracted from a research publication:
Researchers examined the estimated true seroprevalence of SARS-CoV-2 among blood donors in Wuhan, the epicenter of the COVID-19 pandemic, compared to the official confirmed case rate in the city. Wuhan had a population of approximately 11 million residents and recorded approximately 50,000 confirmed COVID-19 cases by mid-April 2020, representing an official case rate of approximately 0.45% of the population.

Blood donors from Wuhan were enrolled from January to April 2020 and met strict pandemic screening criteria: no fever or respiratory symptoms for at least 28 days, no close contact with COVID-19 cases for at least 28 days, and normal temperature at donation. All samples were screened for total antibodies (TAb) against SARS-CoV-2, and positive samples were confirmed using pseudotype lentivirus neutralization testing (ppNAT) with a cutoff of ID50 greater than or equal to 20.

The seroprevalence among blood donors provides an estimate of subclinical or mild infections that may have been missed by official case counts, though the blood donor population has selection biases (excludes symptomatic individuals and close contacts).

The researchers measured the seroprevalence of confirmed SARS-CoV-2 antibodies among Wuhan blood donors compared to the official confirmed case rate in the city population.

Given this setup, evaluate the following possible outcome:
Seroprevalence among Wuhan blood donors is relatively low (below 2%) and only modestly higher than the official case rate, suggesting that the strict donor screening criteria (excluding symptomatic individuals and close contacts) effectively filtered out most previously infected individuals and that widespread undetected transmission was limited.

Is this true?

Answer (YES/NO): NO